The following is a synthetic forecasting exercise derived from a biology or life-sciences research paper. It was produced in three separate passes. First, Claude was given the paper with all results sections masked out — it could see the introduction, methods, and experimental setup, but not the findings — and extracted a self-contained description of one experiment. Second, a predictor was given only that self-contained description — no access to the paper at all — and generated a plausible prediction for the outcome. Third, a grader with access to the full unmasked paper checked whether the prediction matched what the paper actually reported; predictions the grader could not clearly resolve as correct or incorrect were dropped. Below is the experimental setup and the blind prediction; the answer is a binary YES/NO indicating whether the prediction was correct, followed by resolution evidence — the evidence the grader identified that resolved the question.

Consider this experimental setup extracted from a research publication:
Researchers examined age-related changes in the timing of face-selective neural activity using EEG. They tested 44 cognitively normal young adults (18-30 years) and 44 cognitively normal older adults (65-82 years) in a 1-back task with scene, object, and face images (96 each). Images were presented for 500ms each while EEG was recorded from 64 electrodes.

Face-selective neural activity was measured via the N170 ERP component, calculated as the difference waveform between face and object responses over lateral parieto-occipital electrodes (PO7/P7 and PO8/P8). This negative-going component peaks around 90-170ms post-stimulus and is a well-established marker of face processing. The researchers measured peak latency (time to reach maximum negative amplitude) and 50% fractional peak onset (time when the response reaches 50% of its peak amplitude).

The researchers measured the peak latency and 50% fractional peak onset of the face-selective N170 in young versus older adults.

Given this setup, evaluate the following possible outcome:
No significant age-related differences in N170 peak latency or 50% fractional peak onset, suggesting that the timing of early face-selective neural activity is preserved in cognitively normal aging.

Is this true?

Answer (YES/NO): NO